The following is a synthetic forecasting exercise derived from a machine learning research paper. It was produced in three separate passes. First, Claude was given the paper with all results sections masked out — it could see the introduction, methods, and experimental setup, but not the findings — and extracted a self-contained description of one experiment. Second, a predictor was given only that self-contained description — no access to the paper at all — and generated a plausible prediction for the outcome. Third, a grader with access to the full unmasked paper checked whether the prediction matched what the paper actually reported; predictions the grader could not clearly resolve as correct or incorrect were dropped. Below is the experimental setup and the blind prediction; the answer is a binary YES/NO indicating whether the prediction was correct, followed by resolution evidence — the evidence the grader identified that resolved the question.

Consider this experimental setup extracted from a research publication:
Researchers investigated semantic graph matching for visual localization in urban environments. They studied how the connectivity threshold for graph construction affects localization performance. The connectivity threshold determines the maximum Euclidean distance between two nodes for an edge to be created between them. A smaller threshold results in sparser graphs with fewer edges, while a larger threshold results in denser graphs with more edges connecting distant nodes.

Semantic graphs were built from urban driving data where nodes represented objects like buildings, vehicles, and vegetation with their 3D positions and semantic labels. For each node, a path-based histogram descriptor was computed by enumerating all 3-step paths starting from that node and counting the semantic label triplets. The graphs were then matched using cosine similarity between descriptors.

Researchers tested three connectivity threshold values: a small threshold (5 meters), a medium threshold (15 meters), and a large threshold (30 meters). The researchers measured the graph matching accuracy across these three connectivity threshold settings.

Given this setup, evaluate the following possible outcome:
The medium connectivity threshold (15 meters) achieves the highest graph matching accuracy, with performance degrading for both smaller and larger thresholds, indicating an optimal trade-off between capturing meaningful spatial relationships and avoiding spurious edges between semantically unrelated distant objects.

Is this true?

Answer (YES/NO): NO